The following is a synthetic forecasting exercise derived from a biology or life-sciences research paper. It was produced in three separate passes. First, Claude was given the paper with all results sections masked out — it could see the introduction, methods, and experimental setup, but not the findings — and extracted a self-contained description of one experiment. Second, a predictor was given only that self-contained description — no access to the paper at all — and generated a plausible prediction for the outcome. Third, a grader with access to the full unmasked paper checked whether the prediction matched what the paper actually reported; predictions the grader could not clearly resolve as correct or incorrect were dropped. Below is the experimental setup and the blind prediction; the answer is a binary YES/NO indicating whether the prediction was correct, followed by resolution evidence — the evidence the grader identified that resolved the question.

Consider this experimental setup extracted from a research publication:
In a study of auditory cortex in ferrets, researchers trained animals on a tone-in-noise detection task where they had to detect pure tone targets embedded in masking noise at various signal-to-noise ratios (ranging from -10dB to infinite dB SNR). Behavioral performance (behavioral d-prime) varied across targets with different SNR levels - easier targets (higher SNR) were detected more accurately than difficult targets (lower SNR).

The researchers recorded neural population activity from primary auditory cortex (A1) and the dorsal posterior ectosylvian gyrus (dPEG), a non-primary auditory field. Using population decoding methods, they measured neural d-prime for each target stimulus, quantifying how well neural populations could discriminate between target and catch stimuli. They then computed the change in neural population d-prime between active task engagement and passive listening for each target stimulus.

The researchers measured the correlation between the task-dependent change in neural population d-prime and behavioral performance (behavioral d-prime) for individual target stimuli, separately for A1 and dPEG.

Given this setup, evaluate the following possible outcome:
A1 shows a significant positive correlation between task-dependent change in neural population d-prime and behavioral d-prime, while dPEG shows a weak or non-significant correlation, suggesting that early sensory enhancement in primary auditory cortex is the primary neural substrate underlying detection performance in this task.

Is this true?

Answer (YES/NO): NO